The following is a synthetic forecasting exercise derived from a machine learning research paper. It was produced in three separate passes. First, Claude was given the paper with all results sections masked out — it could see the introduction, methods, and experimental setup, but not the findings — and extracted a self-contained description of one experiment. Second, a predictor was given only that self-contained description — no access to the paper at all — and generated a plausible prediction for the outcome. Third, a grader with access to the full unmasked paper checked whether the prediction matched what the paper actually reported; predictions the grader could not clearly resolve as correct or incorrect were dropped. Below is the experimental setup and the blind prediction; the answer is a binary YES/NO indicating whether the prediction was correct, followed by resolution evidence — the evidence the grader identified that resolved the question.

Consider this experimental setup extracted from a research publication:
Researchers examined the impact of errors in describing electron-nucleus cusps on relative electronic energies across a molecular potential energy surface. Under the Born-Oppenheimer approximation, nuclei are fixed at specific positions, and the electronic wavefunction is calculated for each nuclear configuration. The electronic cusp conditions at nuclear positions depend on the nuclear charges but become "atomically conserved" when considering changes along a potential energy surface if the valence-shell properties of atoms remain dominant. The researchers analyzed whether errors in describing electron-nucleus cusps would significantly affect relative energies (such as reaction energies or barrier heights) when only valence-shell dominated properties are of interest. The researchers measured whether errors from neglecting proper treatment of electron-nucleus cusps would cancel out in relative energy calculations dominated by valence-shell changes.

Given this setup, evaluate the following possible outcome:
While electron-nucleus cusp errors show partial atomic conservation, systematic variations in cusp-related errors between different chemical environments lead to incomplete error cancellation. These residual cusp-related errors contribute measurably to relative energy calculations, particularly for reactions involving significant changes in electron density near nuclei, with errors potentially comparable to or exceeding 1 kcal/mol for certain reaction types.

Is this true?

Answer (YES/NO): NO